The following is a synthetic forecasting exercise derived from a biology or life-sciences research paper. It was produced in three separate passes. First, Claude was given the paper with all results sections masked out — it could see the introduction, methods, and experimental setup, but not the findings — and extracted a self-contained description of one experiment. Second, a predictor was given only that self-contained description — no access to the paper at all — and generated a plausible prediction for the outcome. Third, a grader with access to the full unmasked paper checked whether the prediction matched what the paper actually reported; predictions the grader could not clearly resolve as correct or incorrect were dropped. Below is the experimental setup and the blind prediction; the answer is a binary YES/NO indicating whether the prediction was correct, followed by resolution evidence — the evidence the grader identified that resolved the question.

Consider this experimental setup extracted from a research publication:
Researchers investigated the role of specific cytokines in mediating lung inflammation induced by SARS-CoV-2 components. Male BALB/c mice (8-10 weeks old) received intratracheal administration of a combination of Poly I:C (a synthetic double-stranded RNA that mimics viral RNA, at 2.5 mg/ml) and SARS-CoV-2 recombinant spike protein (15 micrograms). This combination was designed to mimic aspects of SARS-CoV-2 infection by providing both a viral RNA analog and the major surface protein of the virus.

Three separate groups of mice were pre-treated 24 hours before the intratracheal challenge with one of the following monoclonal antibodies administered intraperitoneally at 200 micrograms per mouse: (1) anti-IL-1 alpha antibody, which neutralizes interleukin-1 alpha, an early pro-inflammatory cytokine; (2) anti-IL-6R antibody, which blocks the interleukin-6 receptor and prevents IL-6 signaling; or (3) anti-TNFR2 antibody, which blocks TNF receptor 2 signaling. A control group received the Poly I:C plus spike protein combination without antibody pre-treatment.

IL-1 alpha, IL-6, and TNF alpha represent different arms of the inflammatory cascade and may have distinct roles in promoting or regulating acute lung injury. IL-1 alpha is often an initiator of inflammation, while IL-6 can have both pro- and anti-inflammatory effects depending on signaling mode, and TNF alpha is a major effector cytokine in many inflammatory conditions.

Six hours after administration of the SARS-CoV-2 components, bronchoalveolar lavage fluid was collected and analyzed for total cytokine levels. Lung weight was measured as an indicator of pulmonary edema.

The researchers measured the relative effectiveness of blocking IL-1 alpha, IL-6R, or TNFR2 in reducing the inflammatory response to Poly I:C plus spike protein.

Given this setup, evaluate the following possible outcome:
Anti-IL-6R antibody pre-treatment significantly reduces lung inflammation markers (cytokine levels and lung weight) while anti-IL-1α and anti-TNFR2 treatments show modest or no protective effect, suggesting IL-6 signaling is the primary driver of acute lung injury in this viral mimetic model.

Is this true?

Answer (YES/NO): NO